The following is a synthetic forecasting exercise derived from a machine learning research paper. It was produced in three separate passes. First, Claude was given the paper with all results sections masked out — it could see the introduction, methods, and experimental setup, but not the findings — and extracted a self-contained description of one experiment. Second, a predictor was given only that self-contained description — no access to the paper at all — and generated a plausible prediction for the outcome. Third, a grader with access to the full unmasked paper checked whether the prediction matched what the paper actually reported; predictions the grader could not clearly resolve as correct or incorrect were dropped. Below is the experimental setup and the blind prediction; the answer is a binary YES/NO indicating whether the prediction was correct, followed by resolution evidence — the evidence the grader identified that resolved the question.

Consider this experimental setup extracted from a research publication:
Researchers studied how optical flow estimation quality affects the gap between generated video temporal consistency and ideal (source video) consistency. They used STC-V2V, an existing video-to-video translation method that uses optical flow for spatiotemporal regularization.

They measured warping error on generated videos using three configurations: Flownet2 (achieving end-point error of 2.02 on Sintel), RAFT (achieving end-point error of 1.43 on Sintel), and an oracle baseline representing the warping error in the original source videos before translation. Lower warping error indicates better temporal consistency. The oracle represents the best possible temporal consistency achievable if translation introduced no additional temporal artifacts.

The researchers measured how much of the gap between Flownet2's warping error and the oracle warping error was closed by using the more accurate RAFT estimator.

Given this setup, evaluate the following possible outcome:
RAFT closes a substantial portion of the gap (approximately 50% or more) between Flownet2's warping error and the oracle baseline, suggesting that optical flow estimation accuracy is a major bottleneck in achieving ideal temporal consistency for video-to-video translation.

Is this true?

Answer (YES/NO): NO